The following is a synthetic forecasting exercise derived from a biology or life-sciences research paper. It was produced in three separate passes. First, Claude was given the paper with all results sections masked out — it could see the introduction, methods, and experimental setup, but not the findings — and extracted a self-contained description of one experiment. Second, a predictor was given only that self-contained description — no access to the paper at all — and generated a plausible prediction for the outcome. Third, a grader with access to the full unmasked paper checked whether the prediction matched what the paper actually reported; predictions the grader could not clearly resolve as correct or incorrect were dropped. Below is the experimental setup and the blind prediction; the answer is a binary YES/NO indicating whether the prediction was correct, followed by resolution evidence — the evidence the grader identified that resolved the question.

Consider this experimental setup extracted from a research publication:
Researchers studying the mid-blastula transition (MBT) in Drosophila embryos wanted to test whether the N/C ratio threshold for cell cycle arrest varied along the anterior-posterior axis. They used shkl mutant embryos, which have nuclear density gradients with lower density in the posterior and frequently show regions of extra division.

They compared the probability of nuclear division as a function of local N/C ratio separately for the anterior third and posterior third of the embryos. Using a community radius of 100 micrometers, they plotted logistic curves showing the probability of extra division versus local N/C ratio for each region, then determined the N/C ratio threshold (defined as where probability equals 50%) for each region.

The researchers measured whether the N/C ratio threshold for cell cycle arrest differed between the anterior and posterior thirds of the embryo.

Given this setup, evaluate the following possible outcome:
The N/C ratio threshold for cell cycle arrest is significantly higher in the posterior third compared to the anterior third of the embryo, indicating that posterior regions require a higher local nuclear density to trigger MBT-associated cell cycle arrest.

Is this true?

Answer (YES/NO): YES